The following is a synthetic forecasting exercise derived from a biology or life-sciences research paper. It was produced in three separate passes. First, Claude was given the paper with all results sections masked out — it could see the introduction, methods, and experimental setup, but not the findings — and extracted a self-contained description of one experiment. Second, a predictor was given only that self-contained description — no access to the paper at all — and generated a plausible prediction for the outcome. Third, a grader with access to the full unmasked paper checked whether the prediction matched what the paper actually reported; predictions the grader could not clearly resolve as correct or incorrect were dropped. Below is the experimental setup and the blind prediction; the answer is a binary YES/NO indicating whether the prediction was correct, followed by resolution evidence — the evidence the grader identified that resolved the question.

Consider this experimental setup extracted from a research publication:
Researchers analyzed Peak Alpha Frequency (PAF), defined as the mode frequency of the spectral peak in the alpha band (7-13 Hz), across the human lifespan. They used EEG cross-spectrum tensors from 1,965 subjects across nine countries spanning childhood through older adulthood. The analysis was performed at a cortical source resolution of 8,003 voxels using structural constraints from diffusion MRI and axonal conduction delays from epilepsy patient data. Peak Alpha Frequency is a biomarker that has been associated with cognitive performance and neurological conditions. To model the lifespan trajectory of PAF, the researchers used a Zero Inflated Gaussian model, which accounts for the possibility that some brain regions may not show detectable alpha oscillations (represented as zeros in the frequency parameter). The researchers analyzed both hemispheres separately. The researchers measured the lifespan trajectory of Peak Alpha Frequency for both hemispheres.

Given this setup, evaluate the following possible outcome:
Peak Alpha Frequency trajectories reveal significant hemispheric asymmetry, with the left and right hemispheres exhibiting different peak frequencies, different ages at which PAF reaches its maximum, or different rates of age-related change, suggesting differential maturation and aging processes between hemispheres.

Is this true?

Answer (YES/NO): NO